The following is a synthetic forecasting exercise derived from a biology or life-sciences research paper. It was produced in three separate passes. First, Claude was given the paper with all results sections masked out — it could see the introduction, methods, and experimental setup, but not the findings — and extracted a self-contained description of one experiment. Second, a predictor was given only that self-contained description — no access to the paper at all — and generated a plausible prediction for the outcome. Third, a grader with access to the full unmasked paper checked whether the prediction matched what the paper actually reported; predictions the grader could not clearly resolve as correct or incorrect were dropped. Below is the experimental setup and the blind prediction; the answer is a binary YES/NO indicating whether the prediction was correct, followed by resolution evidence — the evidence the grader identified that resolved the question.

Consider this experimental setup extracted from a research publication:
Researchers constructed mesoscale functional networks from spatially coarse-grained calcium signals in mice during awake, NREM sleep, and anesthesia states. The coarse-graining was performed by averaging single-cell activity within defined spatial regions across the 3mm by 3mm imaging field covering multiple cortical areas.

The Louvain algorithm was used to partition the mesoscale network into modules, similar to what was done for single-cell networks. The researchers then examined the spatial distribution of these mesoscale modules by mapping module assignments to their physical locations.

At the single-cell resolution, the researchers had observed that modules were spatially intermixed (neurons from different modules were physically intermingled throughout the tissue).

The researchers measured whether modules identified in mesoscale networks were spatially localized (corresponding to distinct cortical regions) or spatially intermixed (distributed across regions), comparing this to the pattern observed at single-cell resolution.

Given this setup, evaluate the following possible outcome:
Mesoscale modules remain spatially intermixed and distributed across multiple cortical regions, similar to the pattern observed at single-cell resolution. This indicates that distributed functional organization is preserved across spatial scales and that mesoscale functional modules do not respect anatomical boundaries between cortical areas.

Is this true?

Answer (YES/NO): NO